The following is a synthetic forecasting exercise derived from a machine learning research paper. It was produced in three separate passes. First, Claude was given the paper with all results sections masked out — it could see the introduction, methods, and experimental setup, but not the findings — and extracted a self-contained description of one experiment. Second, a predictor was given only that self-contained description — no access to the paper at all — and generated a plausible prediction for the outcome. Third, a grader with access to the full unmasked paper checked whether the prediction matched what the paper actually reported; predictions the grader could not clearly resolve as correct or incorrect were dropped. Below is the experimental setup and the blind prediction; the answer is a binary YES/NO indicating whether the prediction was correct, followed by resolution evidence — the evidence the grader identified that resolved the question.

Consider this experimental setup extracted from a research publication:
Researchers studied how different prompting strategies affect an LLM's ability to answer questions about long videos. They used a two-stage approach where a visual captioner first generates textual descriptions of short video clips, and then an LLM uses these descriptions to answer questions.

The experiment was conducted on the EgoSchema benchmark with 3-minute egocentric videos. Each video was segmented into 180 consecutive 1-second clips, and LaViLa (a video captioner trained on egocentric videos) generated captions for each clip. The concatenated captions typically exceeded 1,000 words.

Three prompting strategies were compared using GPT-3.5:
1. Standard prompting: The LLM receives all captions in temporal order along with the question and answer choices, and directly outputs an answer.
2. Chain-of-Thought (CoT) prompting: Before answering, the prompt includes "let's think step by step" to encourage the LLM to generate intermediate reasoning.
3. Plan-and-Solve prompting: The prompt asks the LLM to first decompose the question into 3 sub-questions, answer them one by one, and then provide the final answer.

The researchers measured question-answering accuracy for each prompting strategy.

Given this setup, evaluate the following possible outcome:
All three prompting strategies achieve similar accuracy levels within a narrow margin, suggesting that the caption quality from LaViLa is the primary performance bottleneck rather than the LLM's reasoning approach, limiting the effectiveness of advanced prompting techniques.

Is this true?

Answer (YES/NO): NO